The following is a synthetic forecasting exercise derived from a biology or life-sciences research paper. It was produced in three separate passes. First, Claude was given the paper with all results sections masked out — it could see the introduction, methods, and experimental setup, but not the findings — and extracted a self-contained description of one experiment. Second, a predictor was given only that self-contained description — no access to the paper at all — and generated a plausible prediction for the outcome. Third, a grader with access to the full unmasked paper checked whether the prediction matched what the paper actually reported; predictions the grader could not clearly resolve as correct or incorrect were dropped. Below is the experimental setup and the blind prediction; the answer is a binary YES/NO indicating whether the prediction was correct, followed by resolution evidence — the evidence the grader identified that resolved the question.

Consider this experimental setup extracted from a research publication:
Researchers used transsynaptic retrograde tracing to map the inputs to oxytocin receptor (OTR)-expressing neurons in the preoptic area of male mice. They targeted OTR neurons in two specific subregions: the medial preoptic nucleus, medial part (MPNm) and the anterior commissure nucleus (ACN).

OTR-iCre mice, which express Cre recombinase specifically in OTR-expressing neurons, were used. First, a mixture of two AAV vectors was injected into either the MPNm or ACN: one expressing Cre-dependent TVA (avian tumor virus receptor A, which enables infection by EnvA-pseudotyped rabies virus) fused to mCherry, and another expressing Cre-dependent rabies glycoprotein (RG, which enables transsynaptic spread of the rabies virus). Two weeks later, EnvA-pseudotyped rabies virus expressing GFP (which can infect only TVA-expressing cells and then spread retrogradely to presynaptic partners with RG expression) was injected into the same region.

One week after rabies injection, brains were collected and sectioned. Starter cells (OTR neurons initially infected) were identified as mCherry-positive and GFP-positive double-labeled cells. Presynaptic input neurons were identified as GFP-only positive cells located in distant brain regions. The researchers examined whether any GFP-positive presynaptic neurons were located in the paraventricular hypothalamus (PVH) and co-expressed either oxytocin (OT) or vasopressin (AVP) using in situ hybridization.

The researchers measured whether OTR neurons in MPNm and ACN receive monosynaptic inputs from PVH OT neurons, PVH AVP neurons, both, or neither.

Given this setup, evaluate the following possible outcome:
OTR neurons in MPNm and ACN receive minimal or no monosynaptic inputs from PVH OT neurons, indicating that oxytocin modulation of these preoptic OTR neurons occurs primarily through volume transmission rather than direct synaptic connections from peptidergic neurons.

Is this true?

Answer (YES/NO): NO